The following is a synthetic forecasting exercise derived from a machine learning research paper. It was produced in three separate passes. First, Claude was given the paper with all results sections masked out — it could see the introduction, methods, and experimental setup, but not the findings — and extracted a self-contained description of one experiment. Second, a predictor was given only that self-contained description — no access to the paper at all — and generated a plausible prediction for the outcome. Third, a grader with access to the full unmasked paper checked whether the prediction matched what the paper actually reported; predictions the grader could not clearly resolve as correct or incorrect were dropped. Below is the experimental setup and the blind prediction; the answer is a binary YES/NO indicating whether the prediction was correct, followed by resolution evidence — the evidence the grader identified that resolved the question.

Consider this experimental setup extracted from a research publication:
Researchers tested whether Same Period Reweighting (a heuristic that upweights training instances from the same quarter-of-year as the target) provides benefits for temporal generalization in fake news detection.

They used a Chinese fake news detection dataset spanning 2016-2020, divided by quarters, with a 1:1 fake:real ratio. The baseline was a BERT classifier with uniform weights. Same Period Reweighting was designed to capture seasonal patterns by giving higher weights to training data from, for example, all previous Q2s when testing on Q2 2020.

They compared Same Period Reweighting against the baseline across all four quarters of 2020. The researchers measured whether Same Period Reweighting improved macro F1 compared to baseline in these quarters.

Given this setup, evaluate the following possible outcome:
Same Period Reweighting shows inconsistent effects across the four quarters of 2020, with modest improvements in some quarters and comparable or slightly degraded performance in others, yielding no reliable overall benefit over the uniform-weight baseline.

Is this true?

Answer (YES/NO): NO